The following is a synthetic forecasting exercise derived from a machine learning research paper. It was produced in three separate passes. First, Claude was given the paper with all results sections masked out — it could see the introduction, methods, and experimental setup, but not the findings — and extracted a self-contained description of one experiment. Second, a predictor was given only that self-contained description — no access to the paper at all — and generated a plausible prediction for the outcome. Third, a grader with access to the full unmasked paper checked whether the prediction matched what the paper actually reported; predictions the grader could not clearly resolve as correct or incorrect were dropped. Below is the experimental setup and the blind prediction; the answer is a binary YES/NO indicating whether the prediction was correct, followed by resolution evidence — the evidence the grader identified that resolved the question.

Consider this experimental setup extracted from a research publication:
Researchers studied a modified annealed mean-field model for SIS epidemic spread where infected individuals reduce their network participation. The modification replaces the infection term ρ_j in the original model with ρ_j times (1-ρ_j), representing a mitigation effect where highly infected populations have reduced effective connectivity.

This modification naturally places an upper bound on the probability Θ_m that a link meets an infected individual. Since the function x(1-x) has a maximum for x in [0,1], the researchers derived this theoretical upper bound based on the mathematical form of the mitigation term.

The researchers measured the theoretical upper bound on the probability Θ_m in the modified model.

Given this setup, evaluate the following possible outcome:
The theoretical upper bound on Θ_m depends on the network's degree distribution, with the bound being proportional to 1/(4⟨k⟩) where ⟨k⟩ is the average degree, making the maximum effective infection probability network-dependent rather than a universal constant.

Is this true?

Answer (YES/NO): NO